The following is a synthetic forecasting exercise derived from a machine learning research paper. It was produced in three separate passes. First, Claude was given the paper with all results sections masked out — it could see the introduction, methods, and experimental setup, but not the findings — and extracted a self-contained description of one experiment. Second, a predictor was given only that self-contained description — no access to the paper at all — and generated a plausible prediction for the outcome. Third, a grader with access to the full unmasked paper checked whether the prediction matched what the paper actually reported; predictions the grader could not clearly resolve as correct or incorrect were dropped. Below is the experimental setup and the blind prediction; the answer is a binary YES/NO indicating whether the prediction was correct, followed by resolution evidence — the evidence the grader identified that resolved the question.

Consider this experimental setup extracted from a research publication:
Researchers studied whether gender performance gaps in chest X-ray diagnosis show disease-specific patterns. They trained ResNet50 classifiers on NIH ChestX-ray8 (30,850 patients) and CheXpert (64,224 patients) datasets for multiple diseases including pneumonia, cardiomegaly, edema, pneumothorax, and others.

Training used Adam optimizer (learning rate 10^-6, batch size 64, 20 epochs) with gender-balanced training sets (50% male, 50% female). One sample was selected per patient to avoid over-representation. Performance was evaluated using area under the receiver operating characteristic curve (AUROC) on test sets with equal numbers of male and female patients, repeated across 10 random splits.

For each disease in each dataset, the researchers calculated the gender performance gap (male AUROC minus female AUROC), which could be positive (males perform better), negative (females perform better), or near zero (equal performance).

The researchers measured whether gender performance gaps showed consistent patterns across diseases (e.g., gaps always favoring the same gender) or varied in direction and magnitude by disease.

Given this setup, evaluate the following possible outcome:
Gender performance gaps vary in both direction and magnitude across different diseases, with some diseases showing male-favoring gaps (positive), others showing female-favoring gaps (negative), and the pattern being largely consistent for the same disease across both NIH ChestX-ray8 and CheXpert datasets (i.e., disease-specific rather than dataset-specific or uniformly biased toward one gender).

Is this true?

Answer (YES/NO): NO